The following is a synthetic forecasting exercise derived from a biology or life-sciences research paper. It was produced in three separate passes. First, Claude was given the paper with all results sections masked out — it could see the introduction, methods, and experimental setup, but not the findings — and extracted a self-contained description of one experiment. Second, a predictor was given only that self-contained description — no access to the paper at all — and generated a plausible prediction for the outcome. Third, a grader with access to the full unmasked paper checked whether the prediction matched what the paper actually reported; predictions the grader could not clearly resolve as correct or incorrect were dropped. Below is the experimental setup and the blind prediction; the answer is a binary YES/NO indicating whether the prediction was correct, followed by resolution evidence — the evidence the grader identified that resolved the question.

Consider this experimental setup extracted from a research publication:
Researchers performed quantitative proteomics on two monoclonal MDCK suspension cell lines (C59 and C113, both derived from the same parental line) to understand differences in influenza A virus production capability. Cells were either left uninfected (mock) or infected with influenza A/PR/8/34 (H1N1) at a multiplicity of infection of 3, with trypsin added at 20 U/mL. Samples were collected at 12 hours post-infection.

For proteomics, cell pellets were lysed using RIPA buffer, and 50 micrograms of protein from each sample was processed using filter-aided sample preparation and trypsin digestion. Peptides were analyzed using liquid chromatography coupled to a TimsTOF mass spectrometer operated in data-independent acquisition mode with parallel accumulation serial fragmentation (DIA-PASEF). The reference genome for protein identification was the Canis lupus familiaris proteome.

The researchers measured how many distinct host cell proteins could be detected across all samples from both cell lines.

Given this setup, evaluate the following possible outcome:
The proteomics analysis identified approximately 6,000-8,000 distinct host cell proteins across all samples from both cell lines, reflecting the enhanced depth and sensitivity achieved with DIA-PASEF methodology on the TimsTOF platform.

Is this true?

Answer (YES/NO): NO